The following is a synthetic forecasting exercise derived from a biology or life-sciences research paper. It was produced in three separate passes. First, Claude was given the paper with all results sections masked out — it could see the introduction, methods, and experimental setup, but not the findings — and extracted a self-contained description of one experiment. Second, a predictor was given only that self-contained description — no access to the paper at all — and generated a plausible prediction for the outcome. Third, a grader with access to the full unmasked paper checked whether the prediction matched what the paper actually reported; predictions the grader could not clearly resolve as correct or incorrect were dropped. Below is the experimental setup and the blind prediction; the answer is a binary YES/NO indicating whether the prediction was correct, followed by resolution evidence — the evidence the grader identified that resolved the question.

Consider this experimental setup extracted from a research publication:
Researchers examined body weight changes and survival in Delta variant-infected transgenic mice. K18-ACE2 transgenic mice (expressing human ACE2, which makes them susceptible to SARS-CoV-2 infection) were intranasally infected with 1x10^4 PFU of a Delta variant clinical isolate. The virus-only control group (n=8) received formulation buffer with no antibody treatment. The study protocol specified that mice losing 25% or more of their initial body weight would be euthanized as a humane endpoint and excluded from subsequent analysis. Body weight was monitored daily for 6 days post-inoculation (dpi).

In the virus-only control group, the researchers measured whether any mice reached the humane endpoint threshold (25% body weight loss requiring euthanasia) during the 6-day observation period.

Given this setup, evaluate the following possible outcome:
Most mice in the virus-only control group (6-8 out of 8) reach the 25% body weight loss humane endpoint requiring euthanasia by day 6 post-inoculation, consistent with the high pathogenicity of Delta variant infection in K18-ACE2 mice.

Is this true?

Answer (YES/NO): NO